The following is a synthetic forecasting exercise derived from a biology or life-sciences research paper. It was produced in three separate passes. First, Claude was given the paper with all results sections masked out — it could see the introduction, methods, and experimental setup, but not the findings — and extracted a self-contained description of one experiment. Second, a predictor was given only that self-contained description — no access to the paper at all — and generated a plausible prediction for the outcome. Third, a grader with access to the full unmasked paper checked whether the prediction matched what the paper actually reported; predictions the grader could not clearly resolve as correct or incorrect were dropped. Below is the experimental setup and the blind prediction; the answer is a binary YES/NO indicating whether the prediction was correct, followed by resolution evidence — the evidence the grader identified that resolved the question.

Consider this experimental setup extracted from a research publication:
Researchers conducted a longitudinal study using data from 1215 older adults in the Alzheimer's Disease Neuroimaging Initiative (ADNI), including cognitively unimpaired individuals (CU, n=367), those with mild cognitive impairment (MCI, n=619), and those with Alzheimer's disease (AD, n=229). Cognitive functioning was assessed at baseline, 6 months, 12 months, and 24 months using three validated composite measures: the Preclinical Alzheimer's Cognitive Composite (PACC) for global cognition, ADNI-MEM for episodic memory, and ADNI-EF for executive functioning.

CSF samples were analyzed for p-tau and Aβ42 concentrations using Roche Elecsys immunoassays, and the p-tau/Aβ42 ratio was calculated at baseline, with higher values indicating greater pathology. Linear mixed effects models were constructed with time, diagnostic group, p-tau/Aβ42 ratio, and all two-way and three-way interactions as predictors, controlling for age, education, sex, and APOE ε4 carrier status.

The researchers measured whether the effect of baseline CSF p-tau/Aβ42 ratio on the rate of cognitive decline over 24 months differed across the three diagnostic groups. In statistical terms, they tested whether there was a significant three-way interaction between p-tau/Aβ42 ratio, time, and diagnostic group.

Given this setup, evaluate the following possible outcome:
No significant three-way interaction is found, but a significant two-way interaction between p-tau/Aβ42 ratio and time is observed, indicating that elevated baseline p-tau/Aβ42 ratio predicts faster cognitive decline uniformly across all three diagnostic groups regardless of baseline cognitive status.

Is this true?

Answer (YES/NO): NO